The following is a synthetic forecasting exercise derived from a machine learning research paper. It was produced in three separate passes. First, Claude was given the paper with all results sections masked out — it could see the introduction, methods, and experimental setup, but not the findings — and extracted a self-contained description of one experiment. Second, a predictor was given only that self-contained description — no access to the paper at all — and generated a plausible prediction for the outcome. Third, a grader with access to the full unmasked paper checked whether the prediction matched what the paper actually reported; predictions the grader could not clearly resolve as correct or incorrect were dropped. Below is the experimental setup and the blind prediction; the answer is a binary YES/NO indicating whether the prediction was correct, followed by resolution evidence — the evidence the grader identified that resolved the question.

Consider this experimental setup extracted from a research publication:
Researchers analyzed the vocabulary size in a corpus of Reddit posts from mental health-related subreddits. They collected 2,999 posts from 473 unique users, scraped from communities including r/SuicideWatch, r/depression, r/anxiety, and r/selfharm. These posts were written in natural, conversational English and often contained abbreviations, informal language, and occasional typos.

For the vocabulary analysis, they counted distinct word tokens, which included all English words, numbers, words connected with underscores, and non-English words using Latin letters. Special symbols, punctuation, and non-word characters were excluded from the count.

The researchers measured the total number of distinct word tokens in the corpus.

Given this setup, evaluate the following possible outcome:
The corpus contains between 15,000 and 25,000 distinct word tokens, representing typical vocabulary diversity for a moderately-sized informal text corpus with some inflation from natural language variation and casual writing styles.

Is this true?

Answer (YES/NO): NO